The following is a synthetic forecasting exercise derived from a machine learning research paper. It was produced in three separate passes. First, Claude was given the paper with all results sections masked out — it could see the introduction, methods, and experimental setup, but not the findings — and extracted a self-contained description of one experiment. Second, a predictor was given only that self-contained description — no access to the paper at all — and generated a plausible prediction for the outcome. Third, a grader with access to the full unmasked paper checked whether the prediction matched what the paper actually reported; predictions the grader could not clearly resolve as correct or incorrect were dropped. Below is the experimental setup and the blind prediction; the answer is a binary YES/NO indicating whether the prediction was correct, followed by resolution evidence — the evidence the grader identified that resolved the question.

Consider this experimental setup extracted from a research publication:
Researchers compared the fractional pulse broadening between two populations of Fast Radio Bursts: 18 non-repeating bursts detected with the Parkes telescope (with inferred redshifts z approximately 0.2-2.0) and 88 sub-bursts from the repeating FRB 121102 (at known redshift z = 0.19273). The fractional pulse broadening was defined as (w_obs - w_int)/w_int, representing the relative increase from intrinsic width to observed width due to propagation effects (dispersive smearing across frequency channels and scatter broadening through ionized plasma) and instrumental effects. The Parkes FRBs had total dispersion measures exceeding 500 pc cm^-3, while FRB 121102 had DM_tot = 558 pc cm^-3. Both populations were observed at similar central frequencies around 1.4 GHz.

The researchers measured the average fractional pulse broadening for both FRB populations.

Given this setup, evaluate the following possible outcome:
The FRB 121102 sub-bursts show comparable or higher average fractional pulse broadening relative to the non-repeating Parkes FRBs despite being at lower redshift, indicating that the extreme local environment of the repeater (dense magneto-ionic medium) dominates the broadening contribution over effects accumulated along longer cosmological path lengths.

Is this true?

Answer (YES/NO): NO